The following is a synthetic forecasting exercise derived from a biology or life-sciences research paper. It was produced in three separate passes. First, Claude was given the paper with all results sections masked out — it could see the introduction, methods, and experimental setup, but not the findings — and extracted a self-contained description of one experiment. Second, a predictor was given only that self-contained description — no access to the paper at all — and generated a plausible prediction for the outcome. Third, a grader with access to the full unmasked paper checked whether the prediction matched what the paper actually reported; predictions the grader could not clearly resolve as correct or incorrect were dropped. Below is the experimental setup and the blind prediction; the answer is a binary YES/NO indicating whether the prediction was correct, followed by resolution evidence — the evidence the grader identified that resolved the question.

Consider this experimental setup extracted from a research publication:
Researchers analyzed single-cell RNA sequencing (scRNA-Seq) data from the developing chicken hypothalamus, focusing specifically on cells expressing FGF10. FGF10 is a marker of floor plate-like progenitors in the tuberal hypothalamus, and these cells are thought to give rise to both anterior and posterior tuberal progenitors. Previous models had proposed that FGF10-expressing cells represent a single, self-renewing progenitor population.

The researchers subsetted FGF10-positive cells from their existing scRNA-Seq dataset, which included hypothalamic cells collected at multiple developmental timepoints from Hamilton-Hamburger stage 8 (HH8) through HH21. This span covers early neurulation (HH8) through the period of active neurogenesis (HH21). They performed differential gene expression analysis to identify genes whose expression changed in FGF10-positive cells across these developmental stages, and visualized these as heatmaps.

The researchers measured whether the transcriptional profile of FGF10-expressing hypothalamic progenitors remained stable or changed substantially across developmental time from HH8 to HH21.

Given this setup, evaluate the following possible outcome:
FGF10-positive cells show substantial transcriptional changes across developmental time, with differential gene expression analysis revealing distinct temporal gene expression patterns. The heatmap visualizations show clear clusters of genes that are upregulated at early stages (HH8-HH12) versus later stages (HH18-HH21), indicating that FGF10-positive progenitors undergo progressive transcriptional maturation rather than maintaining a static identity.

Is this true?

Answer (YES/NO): YES